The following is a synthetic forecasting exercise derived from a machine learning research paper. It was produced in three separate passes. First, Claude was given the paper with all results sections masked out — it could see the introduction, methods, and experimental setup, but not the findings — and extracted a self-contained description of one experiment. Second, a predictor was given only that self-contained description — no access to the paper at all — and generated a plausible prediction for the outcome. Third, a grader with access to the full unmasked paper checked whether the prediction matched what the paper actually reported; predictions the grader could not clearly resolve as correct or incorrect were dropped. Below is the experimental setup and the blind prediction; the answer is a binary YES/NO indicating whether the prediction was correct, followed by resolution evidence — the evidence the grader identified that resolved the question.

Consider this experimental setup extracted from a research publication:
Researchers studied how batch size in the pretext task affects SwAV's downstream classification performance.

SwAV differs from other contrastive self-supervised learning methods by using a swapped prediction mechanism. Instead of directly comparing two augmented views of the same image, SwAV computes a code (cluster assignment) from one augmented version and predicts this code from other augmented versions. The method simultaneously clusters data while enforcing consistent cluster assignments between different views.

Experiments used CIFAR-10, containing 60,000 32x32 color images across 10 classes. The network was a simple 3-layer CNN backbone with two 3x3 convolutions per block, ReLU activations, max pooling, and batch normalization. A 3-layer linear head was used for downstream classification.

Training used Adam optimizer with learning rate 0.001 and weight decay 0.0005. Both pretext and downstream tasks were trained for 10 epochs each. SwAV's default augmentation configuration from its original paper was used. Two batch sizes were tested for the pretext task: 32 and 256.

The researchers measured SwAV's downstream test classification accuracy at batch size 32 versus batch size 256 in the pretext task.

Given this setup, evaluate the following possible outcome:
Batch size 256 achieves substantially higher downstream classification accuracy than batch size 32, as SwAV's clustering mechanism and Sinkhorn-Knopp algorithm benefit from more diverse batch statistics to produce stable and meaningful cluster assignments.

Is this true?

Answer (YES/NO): NO